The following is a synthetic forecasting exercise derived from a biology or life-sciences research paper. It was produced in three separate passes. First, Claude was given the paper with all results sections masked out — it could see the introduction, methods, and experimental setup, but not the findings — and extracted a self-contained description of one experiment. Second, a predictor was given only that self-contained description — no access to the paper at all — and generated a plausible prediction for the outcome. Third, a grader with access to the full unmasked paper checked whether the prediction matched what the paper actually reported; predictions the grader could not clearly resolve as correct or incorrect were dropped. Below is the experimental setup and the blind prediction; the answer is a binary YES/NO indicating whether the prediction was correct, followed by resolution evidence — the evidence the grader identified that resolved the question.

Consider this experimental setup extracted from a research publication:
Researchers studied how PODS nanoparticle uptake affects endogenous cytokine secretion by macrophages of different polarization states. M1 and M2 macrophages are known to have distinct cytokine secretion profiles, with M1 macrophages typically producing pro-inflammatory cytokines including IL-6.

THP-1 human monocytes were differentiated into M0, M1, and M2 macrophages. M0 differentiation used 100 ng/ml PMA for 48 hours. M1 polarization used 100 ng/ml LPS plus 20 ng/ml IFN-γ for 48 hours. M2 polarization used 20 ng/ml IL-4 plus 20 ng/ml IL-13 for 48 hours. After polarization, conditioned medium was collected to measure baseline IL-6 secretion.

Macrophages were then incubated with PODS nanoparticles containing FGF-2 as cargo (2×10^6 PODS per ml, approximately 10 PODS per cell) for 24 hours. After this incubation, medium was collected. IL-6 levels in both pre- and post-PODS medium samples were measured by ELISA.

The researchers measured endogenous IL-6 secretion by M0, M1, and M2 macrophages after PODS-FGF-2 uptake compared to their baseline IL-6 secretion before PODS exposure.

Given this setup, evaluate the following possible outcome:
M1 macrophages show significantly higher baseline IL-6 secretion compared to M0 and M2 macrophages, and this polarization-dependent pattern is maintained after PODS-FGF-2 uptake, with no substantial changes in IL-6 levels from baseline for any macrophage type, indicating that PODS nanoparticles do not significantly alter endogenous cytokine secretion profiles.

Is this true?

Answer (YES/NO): YES